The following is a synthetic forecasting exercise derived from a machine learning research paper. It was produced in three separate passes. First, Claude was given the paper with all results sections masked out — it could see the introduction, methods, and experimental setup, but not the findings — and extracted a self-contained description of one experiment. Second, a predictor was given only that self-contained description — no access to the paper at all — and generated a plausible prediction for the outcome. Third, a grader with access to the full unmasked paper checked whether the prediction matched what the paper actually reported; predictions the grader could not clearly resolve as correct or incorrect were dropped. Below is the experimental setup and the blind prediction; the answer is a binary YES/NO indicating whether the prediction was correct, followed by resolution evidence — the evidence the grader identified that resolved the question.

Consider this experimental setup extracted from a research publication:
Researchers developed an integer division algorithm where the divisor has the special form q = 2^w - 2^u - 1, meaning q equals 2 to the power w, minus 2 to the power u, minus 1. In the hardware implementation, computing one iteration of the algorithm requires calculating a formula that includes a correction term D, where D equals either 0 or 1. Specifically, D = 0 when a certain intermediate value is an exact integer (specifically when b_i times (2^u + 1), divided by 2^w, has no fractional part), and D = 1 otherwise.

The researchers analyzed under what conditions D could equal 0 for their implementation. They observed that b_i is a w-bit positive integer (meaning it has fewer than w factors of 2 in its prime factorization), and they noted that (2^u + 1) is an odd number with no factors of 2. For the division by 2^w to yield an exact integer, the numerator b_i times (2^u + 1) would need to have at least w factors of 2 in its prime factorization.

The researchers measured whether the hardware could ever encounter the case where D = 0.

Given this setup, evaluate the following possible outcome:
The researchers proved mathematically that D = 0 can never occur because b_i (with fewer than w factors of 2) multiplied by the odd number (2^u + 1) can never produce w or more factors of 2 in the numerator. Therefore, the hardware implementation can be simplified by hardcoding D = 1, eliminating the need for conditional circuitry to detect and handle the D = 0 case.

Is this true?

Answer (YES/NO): YES